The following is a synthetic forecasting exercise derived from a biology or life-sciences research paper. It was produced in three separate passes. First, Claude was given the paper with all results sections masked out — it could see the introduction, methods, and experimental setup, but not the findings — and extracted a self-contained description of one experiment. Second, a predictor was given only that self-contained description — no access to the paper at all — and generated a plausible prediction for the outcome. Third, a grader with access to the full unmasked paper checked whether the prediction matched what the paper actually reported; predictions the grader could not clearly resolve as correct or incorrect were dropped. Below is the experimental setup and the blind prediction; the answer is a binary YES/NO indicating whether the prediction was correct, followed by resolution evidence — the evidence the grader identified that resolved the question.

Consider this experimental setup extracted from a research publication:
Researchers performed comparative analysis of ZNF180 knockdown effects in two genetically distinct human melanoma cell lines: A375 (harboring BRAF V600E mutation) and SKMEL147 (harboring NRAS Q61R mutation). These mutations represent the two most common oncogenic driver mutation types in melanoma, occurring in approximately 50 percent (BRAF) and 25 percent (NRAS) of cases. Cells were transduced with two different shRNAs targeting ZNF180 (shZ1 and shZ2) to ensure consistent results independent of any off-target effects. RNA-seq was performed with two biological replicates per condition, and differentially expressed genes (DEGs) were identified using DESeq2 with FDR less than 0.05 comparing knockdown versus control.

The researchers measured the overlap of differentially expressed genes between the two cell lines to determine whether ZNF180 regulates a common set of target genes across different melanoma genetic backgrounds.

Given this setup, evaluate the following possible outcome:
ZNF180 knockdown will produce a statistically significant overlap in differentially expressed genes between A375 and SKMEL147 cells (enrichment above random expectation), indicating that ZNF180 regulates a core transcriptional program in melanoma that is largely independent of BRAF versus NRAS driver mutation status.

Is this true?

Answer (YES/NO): YES